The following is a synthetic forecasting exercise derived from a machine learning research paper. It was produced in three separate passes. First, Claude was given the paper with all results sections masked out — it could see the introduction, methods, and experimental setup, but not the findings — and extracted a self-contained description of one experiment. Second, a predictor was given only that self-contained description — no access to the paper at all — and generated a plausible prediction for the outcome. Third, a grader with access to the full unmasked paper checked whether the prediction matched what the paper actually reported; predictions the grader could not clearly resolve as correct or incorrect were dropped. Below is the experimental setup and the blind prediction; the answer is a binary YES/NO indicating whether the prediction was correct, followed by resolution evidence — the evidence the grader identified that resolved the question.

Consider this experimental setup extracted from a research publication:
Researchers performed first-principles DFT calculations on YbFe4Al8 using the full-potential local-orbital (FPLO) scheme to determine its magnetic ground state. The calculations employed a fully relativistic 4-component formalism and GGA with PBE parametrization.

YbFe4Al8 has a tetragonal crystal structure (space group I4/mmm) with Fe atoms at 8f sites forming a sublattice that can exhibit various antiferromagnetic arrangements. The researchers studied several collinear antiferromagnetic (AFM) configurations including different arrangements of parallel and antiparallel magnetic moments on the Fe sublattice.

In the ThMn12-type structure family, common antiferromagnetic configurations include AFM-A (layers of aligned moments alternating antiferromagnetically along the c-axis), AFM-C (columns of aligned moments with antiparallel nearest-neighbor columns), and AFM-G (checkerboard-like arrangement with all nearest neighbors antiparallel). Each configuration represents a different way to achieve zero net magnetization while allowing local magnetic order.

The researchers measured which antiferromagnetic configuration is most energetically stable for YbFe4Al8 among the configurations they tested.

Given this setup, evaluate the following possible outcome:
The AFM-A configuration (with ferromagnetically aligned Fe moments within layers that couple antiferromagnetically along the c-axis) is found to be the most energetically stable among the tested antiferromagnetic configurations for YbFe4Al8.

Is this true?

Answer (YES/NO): NO